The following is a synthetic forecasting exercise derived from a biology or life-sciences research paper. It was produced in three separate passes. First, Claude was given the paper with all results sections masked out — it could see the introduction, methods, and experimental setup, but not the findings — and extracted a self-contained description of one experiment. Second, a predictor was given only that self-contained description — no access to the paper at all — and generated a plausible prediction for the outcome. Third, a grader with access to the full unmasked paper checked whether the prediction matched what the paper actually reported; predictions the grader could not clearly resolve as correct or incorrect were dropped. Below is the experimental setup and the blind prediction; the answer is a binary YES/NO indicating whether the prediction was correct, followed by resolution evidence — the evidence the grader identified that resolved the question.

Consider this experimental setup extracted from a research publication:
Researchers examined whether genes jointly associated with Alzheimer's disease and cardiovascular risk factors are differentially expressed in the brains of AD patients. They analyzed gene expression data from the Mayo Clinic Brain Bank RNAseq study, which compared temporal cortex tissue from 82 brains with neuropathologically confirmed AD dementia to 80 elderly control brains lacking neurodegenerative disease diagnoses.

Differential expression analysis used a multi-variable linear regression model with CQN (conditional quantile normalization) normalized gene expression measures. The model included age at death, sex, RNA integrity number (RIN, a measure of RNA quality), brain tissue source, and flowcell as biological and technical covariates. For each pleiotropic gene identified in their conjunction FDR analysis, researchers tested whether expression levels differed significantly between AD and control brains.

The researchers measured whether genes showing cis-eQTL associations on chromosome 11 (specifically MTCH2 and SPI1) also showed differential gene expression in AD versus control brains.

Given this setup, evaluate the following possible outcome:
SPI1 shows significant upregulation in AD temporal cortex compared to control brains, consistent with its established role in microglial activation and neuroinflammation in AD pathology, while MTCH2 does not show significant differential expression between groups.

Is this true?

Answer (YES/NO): NO